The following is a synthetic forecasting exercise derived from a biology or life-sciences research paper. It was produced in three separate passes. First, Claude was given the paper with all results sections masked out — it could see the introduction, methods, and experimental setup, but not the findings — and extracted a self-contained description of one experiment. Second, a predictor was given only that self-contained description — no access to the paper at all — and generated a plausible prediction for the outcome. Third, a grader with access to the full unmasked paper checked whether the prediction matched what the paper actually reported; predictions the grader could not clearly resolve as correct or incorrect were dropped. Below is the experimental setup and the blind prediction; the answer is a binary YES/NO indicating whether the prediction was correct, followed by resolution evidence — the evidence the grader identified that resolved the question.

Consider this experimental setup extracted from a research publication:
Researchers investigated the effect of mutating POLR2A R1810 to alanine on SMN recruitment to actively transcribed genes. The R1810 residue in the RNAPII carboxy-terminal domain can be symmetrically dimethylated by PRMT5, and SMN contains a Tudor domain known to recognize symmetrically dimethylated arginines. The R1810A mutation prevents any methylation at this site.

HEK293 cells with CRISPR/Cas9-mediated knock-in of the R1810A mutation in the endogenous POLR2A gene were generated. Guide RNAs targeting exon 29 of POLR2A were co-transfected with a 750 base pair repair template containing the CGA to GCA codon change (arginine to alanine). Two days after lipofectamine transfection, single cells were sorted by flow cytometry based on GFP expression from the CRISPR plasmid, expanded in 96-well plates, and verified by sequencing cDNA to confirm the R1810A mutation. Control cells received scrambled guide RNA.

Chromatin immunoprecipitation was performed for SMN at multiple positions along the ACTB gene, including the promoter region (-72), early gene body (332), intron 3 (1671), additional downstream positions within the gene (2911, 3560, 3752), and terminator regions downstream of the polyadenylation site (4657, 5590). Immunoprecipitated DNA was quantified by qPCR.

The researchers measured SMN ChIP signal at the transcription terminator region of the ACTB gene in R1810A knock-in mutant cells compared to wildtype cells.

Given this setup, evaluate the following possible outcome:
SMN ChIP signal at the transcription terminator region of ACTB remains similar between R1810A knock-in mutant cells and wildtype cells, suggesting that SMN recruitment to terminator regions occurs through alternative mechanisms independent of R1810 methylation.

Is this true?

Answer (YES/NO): NO